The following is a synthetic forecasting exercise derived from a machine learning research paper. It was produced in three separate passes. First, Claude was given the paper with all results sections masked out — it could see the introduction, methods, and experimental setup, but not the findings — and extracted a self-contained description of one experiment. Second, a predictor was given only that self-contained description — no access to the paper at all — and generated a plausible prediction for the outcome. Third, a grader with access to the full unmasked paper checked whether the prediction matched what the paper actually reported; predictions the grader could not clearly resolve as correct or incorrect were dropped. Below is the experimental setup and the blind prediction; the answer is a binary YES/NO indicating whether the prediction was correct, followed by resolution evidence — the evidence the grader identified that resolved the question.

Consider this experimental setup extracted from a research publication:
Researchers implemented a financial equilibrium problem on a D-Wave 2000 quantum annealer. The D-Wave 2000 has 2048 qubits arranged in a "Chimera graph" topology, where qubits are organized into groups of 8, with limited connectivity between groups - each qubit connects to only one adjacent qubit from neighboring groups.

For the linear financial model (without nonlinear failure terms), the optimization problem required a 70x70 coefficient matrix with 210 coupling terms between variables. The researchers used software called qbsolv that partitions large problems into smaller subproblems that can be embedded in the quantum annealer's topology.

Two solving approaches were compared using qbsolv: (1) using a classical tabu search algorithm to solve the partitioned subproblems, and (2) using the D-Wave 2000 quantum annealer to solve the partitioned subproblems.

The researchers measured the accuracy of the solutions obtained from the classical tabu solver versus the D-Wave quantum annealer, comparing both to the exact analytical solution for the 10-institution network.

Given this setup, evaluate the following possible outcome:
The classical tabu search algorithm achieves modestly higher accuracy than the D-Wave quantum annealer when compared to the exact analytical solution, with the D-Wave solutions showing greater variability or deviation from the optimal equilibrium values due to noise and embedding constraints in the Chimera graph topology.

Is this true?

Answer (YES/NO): NO